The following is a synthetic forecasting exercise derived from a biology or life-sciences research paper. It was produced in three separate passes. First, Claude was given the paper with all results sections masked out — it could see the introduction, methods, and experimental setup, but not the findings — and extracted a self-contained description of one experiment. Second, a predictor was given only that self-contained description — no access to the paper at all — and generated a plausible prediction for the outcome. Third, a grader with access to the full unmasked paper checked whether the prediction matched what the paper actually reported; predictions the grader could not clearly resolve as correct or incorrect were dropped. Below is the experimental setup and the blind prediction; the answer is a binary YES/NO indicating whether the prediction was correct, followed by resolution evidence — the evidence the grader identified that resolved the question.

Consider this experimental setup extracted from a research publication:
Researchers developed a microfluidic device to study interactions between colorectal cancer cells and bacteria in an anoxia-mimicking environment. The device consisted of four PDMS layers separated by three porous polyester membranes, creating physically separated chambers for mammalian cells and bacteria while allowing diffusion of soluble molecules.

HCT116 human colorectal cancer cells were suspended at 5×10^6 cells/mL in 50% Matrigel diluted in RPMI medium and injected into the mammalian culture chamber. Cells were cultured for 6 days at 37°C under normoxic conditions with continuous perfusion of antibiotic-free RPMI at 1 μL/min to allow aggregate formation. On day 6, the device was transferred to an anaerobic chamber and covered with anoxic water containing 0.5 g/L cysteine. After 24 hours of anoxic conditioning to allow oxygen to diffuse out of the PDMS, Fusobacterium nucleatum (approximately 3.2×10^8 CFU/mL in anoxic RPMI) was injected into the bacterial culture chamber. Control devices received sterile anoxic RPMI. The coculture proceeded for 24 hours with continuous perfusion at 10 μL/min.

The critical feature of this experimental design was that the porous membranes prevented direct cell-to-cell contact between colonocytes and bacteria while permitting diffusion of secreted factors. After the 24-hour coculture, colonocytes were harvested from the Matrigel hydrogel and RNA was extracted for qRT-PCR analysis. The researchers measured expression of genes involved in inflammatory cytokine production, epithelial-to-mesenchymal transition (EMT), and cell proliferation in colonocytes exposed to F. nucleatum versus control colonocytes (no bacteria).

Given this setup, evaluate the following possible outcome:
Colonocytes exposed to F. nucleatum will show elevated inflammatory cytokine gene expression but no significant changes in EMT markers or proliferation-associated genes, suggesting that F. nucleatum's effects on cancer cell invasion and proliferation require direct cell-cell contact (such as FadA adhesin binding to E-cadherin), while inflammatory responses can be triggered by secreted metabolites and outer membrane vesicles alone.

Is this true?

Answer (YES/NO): NO